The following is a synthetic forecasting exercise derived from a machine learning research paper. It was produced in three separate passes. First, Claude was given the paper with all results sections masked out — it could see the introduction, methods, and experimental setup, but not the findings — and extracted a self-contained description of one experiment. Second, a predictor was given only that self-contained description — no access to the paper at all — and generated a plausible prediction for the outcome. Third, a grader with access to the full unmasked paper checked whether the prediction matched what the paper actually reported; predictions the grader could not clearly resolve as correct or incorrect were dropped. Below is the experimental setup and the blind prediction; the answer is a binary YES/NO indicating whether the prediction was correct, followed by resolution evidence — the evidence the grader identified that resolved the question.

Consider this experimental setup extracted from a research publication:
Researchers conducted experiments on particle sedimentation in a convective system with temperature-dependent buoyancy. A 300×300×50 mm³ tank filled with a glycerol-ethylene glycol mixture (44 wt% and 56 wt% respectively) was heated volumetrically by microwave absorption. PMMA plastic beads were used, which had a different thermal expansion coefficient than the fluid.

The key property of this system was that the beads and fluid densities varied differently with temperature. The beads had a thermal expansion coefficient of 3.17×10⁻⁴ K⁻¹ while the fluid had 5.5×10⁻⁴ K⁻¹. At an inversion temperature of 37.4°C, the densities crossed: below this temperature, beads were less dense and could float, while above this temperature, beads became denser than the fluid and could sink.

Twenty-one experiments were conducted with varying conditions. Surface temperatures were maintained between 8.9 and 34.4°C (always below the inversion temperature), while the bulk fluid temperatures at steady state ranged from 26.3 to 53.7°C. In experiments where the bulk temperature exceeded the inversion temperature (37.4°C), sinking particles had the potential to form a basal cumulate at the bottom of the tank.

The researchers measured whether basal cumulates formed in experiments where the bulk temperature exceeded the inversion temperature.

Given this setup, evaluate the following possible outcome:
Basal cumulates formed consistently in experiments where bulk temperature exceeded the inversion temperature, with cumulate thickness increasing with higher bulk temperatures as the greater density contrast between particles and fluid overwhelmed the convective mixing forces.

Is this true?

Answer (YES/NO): NO